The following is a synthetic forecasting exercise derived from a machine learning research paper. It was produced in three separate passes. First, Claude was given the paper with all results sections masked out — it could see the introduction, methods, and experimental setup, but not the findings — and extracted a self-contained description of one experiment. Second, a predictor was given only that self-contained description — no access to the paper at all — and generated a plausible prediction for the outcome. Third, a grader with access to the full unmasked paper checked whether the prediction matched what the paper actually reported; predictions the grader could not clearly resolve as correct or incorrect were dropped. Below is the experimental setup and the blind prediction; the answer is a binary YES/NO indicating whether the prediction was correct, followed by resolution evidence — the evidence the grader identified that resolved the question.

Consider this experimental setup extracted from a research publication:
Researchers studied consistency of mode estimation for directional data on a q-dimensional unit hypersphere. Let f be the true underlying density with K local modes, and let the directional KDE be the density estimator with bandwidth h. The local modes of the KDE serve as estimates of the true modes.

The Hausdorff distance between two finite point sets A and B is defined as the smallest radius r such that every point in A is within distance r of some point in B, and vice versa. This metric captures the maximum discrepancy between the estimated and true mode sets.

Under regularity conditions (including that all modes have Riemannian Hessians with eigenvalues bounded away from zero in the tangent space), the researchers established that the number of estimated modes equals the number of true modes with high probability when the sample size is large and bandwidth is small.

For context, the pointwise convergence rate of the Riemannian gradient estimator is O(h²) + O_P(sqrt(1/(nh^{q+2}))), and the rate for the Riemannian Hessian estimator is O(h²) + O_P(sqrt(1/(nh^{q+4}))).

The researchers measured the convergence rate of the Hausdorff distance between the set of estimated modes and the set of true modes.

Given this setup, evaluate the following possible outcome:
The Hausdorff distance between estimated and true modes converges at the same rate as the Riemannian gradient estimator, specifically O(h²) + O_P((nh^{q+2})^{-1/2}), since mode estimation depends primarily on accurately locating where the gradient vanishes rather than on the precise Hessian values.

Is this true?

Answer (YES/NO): YES